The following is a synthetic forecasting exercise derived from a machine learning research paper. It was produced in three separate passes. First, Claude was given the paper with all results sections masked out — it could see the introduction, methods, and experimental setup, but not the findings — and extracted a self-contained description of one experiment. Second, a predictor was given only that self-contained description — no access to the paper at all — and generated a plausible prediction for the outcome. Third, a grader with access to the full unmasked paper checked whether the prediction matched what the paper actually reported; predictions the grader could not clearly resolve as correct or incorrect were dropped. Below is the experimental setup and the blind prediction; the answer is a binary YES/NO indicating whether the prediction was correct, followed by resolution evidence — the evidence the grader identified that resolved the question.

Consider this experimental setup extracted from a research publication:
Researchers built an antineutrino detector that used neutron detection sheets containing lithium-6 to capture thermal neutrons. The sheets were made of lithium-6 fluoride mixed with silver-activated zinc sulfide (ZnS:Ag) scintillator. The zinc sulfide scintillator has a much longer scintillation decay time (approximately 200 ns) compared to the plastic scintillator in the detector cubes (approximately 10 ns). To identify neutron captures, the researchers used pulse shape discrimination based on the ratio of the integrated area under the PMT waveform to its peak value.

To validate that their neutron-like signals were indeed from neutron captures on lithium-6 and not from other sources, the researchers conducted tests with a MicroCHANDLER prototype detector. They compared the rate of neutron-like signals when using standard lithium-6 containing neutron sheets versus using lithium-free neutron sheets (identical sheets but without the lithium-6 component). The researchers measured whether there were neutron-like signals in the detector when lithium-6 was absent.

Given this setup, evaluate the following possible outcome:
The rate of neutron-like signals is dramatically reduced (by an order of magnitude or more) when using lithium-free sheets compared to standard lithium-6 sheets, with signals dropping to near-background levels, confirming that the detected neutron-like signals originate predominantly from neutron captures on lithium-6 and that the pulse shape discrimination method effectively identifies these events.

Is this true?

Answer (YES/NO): YES